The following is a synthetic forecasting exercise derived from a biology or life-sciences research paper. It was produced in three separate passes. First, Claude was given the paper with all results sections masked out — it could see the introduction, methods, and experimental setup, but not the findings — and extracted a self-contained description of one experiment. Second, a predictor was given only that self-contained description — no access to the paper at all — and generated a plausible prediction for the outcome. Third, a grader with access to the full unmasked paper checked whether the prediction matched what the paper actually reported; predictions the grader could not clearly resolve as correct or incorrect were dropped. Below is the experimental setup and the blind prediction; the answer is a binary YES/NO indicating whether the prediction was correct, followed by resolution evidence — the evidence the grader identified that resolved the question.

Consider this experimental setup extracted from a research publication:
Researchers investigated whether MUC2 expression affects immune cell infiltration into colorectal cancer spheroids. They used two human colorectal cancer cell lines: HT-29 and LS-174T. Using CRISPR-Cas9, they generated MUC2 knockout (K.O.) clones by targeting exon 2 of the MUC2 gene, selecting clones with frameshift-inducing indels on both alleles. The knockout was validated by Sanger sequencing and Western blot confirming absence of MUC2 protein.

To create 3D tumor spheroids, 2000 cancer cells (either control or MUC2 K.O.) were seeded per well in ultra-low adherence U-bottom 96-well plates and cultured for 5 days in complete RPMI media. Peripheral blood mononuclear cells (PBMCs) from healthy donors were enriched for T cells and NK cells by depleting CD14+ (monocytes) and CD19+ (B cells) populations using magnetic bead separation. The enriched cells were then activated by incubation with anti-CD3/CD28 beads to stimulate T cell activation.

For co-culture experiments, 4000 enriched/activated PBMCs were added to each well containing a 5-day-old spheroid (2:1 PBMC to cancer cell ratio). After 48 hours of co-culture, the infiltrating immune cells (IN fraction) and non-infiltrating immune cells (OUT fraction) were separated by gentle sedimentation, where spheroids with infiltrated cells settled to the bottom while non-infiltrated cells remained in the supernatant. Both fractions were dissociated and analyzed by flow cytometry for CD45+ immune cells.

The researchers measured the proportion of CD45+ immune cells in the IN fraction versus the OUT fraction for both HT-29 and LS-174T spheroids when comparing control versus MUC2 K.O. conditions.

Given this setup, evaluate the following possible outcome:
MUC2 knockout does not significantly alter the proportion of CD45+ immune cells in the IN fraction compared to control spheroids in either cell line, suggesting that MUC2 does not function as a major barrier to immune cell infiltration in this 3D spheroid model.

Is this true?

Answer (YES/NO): NO